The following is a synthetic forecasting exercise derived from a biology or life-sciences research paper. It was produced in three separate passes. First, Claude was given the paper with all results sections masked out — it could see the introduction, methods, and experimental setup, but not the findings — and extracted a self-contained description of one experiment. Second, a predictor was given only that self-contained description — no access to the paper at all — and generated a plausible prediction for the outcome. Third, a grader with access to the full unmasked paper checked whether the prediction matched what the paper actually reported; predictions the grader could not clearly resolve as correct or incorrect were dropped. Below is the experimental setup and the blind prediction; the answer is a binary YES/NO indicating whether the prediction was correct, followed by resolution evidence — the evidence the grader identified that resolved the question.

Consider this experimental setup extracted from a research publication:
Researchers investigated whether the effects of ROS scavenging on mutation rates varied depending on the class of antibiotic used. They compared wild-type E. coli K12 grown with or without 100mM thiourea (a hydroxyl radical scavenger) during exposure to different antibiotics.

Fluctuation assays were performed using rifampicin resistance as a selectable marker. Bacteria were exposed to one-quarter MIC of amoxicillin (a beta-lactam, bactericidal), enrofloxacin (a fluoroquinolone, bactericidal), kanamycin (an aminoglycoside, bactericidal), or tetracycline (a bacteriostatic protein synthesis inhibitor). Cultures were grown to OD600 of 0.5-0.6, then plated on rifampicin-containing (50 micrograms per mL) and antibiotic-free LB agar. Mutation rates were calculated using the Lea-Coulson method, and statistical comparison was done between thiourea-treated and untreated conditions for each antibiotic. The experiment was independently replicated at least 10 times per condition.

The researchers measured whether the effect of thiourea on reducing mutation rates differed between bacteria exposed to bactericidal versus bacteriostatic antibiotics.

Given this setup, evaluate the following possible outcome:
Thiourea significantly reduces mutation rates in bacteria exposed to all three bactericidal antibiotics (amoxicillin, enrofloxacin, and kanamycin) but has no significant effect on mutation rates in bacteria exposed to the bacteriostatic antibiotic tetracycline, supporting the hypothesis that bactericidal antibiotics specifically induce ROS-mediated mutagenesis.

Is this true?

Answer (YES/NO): YES